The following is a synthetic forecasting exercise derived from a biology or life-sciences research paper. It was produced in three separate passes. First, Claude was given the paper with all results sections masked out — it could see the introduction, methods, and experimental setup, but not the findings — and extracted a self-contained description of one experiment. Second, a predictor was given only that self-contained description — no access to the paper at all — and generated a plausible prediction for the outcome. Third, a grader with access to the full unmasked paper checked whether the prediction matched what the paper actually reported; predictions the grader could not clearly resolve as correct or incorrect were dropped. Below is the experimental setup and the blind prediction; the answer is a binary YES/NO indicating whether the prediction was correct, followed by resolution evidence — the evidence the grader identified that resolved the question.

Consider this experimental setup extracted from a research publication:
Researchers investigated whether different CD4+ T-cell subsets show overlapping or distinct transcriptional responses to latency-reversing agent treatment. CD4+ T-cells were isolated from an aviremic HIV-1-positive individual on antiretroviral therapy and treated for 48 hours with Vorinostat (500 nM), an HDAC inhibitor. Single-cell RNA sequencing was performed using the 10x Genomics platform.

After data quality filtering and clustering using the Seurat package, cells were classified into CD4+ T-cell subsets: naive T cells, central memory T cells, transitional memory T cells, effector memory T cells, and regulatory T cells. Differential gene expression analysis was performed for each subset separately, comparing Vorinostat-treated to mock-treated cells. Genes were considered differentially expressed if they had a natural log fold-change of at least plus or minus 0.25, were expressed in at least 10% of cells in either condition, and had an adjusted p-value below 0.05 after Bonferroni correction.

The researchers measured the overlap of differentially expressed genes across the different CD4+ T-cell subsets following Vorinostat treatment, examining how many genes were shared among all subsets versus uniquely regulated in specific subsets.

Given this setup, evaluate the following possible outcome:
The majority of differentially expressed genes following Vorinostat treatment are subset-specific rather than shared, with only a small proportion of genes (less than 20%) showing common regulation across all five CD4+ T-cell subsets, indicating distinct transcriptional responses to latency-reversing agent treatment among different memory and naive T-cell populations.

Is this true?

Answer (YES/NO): YES